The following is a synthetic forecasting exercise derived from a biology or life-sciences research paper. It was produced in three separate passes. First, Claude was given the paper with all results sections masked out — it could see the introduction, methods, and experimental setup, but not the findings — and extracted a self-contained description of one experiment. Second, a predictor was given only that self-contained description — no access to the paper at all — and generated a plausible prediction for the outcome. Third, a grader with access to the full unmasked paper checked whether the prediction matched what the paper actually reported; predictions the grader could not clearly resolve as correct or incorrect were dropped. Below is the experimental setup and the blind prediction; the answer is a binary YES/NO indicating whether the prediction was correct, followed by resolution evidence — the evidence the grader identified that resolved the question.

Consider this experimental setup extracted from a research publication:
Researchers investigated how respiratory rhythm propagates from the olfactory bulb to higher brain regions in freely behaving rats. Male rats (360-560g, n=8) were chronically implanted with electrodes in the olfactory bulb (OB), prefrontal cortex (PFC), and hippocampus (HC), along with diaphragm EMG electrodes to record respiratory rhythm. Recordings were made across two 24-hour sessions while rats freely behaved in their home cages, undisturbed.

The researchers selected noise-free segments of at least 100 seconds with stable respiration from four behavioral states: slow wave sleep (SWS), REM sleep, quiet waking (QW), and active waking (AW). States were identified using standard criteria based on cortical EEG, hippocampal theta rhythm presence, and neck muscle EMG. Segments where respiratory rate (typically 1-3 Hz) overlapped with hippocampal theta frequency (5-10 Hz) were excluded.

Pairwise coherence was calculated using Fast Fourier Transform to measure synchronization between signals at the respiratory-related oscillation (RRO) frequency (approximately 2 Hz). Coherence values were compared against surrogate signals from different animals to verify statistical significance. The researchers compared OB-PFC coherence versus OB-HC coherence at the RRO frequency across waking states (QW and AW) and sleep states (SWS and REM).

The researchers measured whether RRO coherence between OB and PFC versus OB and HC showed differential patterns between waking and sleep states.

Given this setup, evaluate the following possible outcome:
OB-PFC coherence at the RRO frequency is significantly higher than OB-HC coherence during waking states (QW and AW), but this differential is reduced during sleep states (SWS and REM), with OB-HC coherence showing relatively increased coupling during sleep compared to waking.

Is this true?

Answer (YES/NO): NO